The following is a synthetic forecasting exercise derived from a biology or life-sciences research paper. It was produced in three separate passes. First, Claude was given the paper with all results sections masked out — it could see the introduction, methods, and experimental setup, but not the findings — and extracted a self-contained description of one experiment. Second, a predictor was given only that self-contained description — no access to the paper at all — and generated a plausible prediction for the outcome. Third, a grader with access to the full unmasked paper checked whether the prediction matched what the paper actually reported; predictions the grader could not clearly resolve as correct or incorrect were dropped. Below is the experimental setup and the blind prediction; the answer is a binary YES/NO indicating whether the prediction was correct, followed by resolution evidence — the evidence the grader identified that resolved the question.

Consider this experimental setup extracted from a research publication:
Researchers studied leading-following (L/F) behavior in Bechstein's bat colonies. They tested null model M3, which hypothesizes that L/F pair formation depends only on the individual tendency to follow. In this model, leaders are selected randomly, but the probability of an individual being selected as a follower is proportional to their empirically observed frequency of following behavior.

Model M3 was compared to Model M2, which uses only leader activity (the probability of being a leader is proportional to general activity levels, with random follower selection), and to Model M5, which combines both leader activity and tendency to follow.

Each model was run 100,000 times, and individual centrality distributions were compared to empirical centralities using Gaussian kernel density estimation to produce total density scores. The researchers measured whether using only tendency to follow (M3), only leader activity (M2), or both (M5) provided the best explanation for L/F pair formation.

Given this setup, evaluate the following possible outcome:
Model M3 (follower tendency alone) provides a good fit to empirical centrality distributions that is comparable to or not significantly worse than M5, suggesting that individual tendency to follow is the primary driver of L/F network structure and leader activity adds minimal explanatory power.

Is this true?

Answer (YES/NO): NO